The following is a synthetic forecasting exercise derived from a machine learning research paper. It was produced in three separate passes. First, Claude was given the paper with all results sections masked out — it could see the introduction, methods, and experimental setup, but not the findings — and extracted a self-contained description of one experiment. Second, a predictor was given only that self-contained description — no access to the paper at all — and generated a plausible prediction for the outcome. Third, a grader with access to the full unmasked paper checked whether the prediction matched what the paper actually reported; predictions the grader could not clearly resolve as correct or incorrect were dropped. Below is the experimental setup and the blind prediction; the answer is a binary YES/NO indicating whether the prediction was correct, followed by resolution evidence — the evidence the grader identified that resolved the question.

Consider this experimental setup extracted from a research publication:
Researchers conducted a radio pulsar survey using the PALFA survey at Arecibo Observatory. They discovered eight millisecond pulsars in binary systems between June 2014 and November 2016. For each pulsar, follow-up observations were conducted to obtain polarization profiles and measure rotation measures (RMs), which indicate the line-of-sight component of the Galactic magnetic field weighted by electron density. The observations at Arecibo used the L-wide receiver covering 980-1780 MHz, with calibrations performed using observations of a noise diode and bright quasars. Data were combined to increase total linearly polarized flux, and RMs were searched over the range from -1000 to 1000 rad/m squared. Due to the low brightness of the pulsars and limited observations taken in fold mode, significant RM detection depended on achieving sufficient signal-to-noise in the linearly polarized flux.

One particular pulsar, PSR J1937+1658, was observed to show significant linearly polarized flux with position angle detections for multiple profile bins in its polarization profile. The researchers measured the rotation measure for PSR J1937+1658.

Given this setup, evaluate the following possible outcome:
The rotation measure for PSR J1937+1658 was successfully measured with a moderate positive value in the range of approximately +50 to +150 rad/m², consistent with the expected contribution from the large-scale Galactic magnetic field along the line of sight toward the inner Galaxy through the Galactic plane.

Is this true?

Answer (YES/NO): NO